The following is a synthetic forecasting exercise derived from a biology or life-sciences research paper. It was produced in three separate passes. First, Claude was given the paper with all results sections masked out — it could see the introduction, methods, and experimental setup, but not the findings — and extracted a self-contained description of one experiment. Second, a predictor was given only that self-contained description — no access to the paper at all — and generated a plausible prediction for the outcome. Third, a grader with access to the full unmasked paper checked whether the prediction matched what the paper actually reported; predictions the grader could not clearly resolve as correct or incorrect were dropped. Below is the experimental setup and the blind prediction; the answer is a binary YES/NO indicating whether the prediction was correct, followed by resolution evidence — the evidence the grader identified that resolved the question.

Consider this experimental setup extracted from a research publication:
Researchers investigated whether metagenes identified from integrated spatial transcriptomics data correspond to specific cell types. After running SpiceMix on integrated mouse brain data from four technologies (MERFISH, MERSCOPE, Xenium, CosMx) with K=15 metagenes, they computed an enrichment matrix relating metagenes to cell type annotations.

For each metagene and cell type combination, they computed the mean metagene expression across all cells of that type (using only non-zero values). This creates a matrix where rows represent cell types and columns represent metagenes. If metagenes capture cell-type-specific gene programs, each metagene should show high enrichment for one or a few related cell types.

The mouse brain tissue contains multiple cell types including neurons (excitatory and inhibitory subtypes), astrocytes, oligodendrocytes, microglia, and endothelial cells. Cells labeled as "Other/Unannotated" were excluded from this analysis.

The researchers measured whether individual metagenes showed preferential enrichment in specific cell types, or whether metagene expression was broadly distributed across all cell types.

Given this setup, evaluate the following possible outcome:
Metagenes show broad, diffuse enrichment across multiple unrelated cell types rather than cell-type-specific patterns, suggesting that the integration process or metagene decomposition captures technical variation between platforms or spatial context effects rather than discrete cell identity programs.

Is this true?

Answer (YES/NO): NO